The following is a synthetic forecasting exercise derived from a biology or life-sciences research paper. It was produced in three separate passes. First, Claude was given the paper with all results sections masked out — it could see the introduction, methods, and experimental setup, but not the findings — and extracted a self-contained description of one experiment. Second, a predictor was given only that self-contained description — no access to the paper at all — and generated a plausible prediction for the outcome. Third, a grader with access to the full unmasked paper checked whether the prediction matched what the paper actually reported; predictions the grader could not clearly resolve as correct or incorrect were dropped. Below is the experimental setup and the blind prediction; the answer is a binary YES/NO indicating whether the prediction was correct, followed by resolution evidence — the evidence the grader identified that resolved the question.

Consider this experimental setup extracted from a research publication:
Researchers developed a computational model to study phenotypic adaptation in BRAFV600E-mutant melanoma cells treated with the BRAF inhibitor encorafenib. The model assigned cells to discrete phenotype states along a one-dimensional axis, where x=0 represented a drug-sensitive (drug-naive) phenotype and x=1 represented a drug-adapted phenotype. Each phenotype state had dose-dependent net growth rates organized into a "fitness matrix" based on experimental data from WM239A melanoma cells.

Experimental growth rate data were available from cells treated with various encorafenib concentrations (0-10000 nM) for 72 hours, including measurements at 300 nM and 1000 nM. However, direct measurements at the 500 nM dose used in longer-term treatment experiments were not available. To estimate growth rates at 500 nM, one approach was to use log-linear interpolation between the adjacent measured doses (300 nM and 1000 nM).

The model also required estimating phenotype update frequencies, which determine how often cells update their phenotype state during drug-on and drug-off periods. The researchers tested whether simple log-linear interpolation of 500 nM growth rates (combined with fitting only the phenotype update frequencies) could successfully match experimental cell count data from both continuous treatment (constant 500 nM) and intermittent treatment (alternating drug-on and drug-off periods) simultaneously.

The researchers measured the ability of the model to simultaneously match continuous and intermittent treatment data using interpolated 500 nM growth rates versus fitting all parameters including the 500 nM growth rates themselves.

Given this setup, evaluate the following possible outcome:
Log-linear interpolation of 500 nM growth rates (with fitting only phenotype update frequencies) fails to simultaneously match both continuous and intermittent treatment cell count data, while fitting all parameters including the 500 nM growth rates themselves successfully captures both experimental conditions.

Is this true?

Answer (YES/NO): YES